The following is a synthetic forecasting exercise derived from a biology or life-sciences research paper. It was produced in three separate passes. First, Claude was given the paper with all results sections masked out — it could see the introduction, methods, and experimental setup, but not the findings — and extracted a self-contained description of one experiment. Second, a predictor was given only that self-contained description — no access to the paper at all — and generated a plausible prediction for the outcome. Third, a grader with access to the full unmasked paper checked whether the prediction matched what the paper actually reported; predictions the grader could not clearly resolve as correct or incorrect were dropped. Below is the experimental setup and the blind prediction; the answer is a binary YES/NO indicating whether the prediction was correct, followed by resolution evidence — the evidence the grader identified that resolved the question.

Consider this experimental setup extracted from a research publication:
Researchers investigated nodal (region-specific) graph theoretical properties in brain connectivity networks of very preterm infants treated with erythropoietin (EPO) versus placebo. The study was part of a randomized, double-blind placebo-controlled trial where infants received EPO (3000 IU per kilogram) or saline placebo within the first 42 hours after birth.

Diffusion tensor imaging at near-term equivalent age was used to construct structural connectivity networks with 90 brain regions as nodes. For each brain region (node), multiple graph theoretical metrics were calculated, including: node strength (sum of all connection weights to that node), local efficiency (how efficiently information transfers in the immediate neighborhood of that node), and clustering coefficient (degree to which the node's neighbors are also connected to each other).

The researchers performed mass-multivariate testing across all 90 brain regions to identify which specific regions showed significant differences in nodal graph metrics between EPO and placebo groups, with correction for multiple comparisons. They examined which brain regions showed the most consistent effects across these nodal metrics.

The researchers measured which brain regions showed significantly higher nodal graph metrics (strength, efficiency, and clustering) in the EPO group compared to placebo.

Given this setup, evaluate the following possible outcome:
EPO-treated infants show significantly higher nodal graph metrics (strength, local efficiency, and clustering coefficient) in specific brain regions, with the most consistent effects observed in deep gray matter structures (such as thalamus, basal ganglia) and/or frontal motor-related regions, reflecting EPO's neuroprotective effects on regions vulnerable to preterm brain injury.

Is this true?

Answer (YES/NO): NO